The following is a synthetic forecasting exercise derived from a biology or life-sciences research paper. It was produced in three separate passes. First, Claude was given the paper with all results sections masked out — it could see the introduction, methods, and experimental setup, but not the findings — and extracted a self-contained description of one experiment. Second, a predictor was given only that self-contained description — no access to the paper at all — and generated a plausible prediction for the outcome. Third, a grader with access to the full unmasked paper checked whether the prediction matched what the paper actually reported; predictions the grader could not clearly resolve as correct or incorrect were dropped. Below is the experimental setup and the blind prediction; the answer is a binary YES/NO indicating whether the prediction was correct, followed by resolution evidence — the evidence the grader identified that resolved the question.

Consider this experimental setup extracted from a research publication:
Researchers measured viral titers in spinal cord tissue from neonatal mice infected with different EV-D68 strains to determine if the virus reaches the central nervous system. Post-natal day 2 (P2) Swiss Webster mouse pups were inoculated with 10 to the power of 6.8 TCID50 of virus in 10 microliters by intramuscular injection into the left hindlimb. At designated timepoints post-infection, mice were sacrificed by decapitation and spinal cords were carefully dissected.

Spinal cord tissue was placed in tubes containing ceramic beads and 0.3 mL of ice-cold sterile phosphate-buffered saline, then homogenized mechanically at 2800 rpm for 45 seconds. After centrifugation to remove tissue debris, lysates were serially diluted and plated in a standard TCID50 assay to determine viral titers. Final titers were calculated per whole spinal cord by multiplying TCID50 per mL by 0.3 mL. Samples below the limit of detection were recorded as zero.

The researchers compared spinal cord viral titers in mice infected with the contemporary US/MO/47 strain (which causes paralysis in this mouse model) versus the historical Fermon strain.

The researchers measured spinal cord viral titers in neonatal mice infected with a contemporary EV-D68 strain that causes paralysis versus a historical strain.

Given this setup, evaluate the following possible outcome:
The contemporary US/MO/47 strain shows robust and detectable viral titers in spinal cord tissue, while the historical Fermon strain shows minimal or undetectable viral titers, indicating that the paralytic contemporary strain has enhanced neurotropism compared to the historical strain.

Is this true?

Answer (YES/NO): YES